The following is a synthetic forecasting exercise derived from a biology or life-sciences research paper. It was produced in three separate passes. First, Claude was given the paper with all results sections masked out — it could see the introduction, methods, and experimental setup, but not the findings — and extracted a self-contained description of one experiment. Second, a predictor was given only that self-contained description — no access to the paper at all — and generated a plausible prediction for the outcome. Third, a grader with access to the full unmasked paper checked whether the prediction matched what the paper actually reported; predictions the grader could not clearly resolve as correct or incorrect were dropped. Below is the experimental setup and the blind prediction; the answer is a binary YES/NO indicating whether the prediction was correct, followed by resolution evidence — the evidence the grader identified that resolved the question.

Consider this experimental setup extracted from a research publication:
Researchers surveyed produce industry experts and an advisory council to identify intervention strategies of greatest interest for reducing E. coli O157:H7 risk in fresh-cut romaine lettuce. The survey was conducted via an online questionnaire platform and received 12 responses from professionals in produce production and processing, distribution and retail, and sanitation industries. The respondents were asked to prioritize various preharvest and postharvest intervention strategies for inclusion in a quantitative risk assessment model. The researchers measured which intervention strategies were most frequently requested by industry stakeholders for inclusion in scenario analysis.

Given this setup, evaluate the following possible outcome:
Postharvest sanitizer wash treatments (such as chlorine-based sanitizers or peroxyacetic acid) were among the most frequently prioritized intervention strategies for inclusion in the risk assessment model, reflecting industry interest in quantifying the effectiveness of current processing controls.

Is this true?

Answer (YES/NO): NO